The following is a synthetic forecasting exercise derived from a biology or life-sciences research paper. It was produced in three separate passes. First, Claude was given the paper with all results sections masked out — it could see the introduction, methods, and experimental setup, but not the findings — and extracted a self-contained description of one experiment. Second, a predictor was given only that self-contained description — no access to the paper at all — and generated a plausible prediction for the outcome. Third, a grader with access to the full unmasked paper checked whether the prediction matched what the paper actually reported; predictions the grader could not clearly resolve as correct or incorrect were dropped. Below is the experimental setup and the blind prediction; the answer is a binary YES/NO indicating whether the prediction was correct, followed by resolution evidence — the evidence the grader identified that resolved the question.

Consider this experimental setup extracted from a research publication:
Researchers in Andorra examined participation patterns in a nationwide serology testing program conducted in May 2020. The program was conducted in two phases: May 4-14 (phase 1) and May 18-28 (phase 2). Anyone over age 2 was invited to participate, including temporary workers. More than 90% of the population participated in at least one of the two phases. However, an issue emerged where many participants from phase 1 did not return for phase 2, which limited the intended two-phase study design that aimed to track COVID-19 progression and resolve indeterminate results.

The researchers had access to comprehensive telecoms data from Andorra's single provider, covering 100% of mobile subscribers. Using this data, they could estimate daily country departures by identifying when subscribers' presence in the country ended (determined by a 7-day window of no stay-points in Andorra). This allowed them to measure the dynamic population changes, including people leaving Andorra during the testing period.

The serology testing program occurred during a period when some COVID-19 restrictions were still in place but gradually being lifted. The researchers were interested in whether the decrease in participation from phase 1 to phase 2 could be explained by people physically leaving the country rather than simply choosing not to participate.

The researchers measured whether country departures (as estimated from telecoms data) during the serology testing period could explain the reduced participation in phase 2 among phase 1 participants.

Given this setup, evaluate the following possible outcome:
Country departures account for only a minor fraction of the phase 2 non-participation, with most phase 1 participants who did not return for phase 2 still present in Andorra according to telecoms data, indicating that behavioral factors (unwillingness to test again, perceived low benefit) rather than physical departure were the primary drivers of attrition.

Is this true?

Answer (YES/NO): NO